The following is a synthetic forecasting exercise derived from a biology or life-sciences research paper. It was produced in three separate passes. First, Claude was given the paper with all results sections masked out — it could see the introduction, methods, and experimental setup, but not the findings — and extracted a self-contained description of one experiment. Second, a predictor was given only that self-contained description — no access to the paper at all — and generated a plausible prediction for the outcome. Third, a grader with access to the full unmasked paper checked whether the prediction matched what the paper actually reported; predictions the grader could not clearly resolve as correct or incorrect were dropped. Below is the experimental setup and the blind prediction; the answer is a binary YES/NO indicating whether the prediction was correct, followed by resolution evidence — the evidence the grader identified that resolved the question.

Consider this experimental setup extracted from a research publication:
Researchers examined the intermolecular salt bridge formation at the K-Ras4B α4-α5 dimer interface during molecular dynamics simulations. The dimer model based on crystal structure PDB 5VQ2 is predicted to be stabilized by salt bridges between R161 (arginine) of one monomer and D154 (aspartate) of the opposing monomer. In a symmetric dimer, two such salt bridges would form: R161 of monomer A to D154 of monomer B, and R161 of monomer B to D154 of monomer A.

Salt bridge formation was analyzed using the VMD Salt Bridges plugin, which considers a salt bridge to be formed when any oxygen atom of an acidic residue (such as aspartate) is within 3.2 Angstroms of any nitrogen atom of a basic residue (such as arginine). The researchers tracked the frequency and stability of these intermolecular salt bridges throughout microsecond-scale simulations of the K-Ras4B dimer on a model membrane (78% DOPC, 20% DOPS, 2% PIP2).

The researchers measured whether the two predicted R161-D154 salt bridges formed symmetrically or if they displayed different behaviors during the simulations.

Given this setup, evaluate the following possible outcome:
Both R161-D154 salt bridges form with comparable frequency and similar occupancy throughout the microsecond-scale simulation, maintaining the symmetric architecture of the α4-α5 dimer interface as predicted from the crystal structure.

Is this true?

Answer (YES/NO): NO